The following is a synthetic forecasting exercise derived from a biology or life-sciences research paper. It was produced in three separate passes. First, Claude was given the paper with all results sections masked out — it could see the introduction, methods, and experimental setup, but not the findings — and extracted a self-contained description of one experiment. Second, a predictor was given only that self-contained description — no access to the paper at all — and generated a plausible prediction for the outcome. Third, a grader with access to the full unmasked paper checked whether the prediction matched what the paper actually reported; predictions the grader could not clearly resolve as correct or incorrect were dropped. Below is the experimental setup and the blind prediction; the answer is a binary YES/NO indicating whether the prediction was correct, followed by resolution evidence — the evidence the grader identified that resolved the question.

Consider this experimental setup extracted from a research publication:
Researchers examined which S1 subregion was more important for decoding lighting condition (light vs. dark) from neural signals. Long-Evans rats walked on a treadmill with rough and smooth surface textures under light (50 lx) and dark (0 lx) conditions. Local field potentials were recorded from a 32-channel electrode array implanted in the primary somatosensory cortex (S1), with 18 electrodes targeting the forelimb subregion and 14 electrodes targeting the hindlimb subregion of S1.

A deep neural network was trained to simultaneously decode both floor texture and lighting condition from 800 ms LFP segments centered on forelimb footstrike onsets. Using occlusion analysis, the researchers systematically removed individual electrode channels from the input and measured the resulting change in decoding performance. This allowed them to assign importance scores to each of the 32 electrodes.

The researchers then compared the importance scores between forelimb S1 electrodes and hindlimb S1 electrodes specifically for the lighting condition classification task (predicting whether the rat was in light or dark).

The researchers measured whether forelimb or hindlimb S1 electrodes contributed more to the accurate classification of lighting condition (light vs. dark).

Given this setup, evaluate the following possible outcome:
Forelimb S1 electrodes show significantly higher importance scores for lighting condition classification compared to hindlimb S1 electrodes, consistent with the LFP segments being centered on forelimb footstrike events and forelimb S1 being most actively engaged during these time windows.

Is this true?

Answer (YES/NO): YES